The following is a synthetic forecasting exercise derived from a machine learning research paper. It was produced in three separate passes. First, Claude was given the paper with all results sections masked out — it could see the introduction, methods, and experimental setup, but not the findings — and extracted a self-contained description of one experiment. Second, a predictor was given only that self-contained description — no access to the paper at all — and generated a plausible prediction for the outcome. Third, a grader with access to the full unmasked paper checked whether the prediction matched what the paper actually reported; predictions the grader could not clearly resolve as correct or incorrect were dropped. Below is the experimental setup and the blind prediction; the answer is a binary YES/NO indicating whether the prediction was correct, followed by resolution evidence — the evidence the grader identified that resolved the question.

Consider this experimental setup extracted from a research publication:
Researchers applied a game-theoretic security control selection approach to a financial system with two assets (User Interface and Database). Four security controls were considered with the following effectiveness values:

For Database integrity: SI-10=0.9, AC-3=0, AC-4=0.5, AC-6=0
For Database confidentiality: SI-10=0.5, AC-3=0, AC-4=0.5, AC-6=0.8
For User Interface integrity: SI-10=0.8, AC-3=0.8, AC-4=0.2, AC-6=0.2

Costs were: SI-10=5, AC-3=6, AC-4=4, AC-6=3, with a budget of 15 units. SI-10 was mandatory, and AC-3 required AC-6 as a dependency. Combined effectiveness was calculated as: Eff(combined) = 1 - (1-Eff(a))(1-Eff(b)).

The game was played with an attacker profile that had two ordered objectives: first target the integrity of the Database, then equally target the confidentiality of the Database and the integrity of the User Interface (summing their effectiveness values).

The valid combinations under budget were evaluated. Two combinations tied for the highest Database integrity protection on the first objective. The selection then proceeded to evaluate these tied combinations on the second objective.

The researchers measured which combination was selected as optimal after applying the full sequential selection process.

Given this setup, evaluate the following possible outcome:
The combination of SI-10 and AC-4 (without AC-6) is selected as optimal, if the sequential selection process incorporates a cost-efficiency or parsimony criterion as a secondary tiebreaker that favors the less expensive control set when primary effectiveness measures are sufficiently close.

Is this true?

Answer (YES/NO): NO